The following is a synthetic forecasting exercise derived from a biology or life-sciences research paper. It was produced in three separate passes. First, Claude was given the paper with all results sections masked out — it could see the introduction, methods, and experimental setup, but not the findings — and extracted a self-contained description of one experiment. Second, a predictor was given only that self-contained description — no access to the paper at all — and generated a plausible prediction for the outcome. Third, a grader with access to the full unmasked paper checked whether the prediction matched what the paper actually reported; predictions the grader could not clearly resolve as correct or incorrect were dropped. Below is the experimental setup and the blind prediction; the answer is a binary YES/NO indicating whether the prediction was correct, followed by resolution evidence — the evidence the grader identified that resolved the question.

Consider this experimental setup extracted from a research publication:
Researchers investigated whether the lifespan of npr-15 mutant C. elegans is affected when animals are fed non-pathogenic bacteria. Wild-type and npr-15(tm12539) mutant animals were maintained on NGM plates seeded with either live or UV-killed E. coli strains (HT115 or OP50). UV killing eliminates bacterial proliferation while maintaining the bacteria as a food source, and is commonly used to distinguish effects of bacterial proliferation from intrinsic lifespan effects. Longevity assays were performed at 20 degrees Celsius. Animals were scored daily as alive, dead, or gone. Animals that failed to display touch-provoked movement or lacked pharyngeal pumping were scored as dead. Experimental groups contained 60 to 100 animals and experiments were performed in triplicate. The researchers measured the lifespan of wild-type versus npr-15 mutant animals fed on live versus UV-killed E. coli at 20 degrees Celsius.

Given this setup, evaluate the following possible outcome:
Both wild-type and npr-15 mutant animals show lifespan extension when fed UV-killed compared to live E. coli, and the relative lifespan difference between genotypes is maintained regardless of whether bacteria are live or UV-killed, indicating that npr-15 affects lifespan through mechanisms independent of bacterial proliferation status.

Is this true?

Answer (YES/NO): NO